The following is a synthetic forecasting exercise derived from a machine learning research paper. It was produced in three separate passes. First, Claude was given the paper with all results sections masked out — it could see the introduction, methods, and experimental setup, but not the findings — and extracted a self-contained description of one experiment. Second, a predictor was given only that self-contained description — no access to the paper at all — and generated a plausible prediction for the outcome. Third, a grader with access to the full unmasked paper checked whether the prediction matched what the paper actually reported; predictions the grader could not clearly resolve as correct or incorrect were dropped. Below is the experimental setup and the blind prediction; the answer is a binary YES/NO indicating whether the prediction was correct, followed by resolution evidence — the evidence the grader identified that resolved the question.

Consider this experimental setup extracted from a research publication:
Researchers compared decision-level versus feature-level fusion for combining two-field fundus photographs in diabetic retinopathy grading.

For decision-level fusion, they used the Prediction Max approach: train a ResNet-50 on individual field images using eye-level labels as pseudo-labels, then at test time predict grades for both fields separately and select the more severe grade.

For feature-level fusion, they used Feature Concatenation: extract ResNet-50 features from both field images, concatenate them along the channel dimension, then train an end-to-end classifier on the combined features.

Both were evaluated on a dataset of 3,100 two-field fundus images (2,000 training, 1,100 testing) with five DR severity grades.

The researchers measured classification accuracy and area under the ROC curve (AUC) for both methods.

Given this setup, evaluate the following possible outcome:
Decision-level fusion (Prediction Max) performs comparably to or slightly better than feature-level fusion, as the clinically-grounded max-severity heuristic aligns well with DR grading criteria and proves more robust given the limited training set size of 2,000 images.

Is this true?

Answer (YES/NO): NO